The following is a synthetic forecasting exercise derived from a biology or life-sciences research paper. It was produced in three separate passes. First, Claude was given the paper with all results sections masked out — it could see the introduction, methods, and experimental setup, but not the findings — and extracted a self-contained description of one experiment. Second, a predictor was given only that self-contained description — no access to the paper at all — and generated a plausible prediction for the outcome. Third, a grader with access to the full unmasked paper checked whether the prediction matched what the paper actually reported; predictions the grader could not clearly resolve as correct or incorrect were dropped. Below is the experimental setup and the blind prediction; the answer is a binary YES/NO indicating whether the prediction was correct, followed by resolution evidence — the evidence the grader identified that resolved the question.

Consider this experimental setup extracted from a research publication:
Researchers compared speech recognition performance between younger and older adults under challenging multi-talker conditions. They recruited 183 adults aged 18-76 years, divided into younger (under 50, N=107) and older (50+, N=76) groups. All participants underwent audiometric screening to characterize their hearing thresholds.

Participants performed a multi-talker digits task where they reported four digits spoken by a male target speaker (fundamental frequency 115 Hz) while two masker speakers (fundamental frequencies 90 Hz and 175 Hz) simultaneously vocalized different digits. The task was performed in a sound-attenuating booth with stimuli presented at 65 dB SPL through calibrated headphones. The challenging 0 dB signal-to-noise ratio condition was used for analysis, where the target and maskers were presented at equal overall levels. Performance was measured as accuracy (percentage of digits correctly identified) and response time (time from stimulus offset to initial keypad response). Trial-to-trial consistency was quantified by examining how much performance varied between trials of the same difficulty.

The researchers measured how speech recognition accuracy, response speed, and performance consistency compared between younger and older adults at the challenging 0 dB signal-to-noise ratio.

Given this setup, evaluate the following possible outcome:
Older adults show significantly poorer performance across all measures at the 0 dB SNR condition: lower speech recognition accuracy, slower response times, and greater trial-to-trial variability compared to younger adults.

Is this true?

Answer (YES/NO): YES